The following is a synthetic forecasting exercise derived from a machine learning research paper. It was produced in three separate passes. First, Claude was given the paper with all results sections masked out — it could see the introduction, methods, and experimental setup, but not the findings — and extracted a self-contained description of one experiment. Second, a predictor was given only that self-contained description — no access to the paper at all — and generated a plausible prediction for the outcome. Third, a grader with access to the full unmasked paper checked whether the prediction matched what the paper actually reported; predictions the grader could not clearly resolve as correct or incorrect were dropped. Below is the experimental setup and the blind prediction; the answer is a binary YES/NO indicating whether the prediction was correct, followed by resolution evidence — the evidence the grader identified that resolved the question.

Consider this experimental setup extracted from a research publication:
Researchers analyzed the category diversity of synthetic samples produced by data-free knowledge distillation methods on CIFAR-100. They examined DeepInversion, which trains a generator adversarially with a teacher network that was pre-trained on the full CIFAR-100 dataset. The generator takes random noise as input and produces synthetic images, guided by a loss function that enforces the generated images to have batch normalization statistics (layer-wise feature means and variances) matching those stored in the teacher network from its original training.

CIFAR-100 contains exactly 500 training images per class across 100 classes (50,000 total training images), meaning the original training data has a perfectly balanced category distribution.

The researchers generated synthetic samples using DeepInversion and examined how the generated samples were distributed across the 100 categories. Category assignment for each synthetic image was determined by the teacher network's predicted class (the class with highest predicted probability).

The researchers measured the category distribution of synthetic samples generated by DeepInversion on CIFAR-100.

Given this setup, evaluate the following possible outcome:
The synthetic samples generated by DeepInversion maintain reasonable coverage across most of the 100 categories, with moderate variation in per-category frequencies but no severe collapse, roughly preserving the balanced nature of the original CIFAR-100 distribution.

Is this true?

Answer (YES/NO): NO